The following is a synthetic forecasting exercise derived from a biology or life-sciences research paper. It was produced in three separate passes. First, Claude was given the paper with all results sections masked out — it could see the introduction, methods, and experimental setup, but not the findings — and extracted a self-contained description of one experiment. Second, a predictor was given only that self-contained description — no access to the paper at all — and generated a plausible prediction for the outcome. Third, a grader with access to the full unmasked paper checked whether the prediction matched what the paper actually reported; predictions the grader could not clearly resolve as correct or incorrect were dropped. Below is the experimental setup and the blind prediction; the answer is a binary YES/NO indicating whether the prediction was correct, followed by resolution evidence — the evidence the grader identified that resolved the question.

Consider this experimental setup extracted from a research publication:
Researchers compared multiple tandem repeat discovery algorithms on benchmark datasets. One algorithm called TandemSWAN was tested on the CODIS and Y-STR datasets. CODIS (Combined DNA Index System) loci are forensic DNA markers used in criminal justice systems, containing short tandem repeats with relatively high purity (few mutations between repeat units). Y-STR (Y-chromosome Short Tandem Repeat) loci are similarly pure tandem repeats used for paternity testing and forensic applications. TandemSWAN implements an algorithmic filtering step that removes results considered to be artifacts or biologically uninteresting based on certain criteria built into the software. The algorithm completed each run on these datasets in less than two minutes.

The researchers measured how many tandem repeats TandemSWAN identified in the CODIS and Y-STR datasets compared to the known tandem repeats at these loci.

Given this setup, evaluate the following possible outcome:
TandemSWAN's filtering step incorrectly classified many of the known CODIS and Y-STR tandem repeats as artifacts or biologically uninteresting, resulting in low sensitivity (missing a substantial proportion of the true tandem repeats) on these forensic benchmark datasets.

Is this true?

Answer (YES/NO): YES